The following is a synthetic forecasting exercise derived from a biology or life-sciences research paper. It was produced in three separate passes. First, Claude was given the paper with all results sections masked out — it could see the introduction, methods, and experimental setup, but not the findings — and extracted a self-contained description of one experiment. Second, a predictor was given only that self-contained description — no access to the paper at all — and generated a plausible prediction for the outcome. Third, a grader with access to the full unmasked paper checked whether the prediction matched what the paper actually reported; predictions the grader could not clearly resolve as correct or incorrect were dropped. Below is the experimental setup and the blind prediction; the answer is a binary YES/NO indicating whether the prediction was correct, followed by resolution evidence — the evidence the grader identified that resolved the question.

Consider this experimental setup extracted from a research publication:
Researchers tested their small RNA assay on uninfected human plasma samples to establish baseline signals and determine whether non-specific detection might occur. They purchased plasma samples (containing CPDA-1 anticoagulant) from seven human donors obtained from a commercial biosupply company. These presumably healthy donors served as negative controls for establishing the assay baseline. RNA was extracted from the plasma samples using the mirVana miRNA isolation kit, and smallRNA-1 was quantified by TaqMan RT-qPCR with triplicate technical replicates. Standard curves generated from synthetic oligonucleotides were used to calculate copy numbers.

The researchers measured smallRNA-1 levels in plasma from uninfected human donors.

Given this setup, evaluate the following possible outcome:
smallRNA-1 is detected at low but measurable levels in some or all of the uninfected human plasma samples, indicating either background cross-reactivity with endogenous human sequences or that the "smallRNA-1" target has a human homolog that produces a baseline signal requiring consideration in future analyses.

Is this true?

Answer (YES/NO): NO